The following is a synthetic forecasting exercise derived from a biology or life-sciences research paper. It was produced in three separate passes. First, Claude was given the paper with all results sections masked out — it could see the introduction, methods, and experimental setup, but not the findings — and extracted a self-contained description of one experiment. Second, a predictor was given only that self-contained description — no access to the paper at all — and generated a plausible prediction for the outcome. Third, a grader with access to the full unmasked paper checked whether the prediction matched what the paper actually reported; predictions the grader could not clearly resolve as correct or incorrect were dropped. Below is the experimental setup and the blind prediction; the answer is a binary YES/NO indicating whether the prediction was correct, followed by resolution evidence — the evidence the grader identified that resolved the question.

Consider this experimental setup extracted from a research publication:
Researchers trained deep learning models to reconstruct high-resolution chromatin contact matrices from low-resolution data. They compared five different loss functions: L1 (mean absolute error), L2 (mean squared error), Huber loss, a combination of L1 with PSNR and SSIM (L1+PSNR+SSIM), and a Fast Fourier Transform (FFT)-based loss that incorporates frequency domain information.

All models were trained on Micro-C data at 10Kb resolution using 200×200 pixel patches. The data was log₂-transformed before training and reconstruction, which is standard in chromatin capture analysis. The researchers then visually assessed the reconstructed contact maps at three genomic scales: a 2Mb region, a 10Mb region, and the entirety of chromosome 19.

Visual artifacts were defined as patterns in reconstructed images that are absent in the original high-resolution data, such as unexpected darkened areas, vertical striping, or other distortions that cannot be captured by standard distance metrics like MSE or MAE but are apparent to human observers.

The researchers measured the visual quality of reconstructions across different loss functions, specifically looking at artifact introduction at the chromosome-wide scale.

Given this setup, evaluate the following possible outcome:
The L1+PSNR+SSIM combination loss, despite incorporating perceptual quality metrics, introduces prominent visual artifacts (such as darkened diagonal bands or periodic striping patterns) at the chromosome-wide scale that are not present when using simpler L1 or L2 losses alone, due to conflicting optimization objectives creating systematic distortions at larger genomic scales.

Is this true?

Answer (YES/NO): NO